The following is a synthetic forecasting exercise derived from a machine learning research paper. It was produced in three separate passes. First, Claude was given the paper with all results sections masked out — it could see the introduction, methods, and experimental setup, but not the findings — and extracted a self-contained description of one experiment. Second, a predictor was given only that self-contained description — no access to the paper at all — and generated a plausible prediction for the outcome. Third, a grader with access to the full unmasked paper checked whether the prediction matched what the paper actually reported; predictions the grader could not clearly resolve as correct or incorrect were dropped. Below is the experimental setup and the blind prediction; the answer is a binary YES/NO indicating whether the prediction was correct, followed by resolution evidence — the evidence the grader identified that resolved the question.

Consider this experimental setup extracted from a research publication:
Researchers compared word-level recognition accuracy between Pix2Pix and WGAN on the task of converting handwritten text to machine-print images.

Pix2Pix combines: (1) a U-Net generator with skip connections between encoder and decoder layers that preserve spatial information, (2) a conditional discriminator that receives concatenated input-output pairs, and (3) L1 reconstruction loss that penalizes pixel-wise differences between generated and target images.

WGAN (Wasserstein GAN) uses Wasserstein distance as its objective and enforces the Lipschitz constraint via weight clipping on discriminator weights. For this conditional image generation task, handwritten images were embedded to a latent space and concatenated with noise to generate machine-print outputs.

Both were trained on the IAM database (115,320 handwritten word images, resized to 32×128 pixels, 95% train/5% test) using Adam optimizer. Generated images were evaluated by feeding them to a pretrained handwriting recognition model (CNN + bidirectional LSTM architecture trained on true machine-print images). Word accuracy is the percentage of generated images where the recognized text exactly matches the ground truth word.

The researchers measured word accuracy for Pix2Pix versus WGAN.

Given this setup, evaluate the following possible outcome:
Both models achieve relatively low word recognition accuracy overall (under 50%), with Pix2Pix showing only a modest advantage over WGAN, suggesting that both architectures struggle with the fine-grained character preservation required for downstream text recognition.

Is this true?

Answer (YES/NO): NO